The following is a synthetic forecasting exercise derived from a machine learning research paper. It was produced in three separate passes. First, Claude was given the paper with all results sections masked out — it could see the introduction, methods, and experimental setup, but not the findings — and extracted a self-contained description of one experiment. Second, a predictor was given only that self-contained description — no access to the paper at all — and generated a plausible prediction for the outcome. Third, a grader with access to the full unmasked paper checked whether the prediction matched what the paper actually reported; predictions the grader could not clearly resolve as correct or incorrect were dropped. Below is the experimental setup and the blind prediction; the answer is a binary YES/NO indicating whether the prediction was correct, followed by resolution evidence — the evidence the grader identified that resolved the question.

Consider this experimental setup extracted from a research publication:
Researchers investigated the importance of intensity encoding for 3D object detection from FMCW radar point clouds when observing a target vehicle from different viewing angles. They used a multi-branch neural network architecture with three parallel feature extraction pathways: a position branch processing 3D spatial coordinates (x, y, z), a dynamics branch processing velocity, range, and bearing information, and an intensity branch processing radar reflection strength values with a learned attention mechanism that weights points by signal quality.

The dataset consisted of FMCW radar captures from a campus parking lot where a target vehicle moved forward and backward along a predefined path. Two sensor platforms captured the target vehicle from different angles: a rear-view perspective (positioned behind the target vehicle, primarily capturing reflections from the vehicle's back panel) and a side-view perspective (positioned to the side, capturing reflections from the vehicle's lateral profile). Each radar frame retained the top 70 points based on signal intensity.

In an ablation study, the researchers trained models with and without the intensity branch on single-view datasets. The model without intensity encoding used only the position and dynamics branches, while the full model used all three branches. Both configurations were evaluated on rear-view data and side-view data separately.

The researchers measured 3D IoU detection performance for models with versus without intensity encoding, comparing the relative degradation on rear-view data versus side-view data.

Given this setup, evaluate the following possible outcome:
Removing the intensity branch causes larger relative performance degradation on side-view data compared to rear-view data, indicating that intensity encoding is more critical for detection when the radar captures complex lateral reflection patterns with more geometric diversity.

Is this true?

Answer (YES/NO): YES